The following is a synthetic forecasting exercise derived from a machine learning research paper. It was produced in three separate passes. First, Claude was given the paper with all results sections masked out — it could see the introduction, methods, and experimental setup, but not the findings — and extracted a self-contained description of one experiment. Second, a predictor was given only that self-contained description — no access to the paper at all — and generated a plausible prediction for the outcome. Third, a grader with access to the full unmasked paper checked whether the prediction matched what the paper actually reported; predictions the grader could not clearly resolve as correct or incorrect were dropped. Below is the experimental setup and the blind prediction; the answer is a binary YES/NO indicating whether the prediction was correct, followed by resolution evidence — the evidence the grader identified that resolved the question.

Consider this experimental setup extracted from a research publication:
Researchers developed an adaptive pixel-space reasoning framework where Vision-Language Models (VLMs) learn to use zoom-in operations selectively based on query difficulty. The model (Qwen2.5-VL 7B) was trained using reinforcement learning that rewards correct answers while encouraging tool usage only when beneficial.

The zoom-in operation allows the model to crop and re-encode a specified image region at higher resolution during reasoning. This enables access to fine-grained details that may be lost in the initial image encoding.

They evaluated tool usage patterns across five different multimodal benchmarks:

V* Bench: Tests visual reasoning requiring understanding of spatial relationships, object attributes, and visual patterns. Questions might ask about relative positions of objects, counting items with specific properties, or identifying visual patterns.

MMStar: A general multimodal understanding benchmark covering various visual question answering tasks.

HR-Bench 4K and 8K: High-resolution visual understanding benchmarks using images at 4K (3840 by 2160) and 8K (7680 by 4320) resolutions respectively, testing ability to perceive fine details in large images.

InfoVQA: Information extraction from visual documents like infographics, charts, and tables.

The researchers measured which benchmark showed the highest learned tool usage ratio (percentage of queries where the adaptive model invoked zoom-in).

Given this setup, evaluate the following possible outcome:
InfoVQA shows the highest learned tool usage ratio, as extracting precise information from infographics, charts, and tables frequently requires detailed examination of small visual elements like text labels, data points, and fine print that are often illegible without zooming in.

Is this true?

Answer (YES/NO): NO